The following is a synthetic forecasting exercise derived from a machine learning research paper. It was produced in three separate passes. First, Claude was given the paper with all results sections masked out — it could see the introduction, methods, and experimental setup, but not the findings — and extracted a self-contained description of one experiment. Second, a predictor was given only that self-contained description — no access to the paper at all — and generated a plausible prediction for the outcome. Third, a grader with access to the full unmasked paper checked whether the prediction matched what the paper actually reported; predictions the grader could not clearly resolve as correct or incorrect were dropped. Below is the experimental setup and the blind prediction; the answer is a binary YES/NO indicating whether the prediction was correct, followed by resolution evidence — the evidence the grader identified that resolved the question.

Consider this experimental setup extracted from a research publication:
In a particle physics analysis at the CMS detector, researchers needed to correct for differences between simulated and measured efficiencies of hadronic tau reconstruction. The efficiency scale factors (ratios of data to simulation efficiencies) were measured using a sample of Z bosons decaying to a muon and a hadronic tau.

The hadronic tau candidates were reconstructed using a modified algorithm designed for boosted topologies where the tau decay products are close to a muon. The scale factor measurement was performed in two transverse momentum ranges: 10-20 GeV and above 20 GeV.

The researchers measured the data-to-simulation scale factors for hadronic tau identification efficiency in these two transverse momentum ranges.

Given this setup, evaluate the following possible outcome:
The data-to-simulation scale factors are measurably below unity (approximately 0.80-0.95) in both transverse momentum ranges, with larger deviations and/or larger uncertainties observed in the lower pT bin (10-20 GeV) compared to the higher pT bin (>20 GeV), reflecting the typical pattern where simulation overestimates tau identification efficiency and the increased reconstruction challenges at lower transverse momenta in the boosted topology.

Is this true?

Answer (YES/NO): NO